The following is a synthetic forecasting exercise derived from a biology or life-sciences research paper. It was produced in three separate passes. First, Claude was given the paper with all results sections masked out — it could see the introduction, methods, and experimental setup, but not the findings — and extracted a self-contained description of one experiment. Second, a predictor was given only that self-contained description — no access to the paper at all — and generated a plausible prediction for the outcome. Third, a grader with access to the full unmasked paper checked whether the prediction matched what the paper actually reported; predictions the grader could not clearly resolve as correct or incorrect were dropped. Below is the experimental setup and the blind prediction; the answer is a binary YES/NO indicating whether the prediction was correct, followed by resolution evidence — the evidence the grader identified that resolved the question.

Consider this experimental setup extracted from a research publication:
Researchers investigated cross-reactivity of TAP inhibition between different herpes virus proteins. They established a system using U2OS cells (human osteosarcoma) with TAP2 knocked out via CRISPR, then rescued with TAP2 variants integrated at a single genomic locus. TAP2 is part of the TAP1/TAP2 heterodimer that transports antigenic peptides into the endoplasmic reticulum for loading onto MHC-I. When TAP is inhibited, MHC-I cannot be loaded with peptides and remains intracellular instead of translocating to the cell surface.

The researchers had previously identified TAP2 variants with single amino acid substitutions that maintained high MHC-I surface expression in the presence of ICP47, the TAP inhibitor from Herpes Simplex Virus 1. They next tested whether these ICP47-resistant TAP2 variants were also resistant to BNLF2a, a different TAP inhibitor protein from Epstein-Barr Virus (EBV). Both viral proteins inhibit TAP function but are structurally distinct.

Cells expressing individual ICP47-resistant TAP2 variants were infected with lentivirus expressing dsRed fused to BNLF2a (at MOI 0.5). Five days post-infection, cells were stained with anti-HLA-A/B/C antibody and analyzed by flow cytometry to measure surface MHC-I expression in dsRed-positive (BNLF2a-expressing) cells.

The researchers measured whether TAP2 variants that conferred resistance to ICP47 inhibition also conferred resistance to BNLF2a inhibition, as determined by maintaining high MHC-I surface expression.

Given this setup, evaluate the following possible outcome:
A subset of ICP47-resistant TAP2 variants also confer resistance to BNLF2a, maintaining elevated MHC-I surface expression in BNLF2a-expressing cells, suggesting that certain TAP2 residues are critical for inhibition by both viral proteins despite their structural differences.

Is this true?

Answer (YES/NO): NO